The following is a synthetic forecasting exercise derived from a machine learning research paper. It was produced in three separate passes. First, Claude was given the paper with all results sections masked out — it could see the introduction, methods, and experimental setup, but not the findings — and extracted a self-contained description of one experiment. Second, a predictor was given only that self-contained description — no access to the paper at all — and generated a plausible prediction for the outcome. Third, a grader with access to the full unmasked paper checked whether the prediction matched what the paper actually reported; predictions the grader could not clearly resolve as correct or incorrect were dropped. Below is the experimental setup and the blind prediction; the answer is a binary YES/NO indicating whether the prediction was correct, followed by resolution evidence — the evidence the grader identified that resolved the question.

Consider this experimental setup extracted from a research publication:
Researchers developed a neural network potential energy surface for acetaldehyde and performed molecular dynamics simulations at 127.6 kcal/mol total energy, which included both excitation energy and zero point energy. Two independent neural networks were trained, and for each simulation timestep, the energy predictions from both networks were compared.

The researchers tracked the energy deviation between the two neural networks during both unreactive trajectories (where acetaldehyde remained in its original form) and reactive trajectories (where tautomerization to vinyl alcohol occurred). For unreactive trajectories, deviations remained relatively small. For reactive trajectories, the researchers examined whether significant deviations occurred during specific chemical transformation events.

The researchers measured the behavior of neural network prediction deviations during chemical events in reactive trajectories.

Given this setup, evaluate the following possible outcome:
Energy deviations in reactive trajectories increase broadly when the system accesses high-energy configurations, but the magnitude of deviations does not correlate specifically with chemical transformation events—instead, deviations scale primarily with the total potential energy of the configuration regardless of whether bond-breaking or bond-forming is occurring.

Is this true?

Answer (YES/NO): NO